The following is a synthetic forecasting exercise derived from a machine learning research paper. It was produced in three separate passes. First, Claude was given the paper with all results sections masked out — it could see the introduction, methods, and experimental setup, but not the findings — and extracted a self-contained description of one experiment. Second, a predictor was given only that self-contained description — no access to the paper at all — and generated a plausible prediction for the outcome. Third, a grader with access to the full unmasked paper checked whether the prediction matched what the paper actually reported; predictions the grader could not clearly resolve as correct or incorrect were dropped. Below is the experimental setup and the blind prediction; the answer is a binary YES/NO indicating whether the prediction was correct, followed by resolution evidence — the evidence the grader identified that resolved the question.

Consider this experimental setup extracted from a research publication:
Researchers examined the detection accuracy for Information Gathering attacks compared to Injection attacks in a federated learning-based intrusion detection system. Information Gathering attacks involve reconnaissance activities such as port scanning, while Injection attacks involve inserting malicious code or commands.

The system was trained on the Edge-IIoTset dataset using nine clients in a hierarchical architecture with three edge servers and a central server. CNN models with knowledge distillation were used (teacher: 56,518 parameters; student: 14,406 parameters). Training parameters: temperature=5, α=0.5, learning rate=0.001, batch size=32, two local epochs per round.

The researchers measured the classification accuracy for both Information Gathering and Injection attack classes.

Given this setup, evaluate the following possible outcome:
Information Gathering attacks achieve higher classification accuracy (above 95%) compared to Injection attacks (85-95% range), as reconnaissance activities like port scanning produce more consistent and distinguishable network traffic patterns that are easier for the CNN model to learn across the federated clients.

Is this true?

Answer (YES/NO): NO